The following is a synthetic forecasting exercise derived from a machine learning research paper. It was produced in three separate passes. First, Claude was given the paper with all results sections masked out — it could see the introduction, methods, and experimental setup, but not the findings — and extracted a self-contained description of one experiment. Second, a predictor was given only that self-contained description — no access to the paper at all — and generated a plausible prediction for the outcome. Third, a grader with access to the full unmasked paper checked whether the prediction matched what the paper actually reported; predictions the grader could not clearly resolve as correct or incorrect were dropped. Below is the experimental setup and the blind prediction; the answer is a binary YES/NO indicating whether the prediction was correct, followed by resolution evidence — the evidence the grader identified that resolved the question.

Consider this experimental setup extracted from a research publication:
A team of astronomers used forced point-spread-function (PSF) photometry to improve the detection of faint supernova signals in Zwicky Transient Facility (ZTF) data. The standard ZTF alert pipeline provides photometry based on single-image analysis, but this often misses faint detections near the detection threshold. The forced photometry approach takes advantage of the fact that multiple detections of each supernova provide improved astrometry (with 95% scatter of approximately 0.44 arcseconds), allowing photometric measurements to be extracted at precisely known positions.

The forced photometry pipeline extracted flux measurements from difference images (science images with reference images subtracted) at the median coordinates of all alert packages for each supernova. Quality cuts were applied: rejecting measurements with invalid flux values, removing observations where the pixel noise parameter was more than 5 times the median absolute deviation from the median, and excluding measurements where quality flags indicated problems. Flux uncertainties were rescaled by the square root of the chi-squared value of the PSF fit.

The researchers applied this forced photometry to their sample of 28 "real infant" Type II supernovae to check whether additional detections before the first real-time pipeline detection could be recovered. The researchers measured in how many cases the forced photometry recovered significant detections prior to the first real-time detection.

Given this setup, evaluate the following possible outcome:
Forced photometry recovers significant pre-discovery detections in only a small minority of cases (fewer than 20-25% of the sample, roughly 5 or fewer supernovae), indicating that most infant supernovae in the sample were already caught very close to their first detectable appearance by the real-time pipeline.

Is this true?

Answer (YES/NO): NO